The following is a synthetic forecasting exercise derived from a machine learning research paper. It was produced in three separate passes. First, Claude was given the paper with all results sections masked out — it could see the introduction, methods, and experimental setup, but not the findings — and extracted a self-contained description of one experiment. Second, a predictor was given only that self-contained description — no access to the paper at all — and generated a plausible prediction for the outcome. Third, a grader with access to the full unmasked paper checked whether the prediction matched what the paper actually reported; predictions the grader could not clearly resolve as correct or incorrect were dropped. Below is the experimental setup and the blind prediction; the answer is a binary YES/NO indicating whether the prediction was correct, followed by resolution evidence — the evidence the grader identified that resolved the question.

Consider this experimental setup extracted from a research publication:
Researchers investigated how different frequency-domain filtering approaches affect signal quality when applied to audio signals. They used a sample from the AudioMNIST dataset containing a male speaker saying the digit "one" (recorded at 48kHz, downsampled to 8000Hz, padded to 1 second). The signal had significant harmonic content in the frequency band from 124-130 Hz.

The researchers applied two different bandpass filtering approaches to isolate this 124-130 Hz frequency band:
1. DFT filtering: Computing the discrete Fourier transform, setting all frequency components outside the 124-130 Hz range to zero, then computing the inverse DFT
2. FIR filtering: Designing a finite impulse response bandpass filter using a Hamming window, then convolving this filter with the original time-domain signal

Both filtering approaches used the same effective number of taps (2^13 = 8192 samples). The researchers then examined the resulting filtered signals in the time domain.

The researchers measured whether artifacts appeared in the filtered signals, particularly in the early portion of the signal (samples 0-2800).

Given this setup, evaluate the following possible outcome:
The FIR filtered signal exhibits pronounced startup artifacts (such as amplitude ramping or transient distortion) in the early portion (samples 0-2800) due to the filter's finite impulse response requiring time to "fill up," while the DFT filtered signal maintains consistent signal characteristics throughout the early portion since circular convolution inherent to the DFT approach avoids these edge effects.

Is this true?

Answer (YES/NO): NO